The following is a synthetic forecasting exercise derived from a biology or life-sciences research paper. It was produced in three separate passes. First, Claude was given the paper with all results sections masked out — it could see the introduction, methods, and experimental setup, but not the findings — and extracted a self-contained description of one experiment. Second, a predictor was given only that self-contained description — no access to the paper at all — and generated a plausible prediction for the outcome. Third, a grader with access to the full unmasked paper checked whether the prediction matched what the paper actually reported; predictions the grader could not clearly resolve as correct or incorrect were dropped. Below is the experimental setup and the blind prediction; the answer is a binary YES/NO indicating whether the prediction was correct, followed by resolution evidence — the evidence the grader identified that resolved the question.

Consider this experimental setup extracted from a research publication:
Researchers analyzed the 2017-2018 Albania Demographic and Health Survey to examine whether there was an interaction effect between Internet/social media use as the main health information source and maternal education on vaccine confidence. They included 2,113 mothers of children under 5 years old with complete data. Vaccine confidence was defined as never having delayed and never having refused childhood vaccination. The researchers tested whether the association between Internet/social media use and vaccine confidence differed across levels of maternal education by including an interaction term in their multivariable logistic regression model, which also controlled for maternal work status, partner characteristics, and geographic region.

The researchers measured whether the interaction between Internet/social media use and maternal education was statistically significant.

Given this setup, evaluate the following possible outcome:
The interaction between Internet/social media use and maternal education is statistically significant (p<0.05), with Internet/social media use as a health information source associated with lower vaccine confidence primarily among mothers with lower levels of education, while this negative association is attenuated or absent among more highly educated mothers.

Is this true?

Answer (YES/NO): NO